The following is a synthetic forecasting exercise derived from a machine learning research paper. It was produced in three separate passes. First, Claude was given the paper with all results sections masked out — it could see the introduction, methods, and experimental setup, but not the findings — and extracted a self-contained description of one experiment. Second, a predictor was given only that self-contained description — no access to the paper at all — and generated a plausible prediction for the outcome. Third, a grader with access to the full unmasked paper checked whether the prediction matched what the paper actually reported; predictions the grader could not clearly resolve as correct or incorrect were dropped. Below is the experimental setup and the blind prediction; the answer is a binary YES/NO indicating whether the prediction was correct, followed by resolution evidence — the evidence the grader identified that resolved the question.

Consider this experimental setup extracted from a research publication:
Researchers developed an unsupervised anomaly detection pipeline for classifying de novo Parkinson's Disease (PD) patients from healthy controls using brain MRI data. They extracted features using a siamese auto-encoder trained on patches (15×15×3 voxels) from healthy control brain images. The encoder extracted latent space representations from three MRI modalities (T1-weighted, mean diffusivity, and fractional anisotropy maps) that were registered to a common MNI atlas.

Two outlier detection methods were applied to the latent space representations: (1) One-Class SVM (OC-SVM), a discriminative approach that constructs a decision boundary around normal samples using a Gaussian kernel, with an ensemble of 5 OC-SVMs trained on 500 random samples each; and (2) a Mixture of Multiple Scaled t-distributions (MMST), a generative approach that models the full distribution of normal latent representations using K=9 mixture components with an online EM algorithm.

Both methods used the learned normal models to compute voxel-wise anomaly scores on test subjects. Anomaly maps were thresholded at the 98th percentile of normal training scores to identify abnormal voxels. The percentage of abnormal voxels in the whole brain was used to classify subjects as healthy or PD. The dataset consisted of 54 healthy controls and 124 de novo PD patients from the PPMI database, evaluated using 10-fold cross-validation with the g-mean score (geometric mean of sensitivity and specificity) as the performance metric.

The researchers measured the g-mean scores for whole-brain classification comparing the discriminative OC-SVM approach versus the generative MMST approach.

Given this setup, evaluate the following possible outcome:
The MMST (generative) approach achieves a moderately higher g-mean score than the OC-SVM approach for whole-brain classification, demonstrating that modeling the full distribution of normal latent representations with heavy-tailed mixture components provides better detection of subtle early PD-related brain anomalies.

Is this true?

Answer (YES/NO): NO